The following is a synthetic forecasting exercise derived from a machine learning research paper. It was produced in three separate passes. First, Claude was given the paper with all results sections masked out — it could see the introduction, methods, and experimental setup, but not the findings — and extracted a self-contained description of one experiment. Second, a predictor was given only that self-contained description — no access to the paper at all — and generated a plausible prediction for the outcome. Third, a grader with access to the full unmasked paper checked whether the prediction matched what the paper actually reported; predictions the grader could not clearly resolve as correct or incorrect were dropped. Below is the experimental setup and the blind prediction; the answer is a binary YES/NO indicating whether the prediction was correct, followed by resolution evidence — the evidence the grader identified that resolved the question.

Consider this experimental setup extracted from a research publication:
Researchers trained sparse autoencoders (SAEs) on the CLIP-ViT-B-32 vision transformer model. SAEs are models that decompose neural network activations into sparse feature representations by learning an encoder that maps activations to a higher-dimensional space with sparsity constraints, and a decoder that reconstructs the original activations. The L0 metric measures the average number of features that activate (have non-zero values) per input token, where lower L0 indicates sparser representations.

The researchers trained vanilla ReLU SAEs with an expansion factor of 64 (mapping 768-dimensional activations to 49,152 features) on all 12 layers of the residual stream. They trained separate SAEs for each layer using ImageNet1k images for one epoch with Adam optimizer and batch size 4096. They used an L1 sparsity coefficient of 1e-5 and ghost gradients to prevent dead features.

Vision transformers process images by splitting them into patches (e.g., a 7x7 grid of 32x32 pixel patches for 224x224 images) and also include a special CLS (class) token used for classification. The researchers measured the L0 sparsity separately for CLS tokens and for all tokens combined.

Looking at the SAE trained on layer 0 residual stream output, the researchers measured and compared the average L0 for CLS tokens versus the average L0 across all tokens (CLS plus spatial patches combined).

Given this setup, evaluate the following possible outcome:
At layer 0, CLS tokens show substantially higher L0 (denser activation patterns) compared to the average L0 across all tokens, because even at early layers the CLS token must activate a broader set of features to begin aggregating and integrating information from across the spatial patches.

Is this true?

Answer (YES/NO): NO